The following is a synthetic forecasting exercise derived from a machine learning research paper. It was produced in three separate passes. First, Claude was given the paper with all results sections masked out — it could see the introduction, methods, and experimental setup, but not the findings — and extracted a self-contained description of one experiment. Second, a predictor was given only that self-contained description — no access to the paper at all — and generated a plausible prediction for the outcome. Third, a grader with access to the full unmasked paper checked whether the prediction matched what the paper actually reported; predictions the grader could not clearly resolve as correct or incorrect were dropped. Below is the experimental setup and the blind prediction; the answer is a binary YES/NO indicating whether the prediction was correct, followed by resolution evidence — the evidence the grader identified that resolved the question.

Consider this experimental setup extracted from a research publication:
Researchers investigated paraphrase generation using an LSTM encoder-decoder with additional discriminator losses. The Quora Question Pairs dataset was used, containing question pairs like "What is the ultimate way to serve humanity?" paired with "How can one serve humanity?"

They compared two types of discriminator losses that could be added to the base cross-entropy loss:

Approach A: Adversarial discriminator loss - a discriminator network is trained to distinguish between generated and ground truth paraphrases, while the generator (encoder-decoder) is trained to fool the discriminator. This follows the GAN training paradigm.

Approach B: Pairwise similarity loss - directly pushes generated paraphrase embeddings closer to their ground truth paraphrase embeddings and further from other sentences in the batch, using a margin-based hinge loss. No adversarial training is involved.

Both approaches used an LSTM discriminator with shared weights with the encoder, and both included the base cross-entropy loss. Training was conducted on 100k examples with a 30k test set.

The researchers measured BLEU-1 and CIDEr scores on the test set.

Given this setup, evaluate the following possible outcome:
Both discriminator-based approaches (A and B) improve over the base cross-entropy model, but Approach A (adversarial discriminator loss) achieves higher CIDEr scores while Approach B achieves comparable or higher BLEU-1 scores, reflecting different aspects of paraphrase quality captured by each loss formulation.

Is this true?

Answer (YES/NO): NO